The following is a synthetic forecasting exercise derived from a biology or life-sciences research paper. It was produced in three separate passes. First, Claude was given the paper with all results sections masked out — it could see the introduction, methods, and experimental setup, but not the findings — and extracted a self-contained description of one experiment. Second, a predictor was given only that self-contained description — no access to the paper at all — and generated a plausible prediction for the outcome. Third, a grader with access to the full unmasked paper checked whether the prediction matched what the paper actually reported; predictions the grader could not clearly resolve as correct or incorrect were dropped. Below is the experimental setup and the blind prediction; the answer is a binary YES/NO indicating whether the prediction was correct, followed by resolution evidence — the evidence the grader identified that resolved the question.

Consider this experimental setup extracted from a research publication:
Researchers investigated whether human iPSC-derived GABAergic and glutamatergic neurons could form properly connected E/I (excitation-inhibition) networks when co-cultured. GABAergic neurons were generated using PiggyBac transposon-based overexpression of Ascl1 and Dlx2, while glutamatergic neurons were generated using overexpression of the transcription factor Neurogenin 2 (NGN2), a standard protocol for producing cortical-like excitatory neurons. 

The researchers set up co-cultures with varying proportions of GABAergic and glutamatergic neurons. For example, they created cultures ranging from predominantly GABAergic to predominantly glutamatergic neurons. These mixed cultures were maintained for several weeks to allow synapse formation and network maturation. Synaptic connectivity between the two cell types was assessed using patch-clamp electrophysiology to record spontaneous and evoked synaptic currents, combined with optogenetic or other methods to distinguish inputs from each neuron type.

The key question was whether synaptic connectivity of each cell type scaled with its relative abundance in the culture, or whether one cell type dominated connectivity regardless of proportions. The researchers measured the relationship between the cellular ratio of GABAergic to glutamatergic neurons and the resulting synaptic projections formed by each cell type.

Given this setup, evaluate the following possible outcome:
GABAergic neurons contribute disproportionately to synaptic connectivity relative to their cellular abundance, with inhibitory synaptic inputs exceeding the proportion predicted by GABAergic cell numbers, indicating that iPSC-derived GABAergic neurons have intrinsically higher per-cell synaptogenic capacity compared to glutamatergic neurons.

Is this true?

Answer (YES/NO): NO